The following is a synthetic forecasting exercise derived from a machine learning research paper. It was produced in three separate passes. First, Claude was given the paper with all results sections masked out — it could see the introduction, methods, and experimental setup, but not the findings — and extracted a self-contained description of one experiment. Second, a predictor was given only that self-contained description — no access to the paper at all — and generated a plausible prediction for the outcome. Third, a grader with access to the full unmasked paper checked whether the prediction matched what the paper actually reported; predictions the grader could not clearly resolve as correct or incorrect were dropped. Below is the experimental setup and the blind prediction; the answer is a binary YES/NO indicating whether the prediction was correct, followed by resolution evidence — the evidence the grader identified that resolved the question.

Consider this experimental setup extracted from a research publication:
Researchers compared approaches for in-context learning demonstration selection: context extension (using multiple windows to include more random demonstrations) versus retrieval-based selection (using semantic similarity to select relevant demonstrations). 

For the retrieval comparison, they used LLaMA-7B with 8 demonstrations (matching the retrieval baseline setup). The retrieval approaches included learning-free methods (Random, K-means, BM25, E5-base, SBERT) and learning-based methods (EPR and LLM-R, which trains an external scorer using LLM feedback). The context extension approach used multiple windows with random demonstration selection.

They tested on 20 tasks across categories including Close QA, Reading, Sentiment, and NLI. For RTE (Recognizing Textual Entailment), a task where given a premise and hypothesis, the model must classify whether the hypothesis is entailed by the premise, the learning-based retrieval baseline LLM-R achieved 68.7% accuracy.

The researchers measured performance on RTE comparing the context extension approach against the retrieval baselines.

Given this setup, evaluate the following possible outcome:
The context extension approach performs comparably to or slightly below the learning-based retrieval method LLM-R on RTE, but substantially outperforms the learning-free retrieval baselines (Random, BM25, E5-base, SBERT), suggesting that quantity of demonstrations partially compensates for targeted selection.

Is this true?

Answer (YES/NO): NO